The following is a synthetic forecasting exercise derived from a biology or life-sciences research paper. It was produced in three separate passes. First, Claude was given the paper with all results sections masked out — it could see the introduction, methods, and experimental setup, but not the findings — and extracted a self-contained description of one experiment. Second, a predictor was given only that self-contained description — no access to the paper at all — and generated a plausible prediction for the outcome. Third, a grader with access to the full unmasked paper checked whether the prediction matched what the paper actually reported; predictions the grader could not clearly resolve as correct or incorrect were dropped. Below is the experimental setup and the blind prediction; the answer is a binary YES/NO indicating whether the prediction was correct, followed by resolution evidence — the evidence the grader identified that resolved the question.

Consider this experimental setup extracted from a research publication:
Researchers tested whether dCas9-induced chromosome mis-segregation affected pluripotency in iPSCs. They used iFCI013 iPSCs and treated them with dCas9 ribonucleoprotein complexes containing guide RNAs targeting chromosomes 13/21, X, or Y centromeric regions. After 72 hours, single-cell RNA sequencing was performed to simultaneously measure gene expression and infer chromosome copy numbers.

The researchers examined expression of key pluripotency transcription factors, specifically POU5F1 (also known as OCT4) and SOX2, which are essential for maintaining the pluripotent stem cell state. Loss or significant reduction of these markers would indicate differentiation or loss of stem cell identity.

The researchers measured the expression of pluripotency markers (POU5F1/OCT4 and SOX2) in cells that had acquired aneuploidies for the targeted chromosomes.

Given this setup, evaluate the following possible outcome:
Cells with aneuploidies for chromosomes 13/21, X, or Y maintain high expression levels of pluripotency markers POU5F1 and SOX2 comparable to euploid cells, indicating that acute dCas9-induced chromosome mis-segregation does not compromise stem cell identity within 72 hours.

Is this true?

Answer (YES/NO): YES